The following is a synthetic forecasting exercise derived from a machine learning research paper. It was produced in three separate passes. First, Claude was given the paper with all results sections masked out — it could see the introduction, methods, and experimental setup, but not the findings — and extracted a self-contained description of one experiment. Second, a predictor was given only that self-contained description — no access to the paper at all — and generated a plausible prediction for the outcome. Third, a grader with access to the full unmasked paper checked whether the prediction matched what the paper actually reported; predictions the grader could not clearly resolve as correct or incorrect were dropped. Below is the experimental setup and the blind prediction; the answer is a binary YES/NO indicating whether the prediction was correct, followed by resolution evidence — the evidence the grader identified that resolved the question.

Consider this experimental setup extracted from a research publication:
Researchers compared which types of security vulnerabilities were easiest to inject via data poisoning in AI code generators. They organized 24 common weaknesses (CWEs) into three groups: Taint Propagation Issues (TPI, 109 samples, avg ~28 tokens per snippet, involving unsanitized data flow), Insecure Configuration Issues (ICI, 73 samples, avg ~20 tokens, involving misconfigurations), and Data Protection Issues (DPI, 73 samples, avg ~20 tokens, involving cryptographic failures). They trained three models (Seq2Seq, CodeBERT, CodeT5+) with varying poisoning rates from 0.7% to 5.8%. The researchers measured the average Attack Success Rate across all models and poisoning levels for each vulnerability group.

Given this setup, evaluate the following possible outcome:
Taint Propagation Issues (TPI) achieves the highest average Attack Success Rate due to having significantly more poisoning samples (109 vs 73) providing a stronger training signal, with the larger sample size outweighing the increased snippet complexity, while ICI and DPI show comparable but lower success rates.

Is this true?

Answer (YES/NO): NO